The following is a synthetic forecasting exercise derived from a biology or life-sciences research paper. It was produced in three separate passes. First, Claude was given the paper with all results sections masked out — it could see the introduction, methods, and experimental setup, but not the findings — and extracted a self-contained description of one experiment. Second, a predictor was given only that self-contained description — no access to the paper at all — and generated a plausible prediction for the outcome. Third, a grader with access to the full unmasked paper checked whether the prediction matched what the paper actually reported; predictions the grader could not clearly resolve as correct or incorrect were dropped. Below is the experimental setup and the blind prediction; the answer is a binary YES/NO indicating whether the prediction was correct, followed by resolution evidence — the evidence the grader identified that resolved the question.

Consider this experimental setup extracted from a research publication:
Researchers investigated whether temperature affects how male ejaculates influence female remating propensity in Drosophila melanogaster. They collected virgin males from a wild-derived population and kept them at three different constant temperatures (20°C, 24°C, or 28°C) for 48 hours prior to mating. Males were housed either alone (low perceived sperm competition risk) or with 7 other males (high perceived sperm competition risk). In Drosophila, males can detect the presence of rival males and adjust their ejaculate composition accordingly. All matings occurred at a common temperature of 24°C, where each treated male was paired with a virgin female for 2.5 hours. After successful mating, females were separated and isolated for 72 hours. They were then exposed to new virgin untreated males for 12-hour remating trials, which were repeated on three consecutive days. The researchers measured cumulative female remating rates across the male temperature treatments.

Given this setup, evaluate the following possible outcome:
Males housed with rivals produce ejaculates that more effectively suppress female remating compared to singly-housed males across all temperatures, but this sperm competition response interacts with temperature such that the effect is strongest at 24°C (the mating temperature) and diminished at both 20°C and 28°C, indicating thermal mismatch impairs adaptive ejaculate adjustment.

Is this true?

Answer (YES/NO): NO